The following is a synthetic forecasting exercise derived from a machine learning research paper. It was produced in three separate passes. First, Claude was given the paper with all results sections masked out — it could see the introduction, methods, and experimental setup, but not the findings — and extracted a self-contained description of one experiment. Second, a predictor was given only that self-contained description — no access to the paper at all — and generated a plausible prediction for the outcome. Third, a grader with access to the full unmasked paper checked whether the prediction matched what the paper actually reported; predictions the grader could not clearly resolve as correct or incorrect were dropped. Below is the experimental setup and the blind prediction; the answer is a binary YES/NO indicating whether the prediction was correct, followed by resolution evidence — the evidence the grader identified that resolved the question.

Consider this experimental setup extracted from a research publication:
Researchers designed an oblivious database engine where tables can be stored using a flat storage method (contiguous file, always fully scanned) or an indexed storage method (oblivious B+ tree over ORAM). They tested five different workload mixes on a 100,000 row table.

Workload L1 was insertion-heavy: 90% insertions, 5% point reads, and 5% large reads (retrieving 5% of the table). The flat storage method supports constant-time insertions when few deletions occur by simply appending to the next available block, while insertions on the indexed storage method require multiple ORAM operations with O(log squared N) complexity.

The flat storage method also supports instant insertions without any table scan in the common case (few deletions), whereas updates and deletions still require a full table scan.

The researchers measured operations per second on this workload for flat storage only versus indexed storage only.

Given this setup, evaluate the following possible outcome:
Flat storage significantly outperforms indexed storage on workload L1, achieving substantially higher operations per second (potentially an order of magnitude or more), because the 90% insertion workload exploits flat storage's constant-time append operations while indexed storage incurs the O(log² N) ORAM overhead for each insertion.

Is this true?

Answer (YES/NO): NO